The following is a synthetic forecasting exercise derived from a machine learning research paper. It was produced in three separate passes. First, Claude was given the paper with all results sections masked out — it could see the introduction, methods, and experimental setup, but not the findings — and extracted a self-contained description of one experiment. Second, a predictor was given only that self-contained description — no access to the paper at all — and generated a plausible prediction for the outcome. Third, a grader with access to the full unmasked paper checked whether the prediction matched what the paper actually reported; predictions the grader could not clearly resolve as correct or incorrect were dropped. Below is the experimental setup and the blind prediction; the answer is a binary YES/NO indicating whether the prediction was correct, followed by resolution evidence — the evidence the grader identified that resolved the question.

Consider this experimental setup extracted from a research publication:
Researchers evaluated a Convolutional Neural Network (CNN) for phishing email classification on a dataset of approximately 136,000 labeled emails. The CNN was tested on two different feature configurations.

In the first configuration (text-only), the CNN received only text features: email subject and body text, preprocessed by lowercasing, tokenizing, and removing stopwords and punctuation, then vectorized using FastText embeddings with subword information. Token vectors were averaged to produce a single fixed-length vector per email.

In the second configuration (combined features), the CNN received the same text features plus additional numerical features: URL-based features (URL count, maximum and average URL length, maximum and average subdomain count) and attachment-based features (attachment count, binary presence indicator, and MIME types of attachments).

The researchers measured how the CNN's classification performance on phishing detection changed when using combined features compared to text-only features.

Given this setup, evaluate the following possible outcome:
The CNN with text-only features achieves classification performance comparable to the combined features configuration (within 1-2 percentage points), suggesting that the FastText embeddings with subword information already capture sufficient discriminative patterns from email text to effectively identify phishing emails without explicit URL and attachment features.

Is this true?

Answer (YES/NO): YES